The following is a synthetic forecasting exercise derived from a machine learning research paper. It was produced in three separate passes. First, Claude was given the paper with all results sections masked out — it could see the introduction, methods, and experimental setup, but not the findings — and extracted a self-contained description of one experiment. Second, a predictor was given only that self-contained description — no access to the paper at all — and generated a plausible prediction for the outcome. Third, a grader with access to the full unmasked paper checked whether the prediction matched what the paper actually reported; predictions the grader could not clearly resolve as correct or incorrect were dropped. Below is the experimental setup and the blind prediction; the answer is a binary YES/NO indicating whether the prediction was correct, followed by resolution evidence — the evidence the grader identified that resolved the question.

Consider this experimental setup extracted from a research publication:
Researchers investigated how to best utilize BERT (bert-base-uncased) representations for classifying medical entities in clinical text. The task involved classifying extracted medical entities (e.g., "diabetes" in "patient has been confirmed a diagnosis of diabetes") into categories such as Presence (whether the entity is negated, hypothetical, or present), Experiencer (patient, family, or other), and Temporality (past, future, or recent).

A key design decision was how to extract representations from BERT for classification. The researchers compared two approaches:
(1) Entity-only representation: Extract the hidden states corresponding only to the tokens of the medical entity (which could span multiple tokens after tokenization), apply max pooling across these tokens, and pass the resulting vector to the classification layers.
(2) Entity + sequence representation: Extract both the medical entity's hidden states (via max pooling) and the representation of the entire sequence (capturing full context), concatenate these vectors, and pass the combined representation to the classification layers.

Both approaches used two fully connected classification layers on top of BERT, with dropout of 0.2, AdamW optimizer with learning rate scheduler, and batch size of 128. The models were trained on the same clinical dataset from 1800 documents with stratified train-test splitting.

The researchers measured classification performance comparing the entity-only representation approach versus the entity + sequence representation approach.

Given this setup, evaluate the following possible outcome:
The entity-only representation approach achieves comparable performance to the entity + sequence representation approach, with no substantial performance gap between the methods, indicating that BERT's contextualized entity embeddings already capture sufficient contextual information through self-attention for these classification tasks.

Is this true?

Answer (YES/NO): NO